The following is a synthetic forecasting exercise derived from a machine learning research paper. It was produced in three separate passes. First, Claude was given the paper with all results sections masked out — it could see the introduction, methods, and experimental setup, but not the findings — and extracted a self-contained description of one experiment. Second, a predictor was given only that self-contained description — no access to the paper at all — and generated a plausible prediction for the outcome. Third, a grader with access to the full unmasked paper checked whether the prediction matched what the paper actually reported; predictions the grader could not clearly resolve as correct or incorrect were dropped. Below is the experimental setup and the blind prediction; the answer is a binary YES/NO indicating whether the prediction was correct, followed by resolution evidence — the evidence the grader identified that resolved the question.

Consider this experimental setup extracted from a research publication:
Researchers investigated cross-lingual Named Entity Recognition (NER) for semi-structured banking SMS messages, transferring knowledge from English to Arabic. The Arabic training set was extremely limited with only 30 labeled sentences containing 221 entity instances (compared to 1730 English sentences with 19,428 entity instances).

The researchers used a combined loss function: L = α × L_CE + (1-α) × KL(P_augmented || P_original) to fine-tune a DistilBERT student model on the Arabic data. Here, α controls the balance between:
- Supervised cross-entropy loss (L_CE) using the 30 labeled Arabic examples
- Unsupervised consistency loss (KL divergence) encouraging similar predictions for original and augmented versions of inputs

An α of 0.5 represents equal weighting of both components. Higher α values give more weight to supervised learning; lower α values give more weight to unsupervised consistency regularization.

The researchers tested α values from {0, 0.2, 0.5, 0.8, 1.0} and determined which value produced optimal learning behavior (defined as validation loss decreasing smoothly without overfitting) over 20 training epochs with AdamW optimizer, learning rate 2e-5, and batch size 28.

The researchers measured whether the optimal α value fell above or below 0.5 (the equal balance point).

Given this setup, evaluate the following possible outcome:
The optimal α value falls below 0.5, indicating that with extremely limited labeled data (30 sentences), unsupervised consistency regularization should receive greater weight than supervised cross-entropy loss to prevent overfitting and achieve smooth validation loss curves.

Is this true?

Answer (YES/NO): NO